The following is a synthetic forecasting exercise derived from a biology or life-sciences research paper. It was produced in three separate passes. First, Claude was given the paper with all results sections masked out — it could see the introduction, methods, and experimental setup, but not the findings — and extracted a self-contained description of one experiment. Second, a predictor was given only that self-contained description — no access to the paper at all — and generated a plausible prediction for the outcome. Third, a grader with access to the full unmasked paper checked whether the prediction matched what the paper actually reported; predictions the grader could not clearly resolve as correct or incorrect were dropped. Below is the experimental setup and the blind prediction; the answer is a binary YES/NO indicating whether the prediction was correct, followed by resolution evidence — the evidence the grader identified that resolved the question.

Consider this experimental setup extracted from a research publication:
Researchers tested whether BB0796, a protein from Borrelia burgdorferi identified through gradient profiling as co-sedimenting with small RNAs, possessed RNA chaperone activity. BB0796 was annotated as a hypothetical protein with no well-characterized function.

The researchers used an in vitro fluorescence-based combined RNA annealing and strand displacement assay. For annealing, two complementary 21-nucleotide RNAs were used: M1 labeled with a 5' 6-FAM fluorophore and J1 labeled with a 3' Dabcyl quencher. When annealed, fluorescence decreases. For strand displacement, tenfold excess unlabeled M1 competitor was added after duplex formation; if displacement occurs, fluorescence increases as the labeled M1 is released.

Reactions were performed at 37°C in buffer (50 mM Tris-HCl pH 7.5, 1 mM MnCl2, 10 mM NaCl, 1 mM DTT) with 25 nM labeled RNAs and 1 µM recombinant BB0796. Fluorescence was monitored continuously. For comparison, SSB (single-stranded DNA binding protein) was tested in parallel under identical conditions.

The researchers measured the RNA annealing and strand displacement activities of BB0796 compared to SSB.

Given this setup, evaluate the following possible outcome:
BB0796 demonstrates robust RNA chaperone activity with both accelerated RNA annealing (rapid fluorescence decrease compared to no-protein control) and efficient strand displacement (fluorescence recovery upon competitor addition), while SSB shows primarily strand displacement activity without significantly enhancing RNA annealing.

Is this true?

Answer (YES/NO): NO